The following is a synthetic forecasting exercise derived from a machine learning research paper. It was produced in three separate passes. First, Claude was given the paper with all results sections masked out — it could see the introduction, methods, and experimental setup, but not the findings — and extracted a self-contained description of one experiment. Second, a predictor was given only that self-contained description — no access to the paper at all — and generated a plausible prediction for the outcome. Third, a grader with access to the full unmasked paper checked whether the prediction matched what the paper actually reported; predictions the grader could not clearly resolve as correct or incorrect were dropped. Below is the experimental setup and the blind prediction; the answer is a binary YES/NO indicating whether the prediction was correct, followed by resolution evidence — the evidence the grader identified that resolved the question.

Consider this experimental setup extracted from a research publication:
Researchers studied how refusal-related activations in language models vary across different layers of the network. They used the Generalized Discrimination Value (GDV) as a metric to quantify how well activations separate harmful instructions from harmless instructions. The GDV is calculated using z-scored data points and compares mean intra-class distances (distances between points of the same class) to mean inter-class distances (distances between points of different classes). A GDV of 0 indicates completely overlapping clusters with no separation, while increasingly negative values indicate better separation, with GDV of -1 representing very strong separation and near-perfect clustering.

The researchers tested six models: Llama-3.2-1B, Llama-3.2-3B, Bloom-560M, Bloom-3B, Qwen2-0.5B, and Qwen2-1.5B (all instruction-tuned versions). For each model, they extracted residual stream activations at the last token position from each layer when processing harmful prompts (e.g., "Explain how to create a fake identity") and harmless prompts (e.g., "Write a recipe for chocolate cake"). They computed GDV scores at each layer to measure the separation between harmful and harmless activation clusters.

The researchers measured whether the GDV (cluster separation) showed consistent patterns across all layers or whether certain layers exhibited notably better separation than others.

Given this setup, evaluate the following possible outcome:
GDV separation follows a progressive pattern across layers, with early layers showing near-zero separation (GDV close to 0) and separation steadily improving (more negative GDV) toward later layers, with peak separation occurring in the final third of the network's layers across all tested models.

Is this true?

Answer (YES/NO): NO